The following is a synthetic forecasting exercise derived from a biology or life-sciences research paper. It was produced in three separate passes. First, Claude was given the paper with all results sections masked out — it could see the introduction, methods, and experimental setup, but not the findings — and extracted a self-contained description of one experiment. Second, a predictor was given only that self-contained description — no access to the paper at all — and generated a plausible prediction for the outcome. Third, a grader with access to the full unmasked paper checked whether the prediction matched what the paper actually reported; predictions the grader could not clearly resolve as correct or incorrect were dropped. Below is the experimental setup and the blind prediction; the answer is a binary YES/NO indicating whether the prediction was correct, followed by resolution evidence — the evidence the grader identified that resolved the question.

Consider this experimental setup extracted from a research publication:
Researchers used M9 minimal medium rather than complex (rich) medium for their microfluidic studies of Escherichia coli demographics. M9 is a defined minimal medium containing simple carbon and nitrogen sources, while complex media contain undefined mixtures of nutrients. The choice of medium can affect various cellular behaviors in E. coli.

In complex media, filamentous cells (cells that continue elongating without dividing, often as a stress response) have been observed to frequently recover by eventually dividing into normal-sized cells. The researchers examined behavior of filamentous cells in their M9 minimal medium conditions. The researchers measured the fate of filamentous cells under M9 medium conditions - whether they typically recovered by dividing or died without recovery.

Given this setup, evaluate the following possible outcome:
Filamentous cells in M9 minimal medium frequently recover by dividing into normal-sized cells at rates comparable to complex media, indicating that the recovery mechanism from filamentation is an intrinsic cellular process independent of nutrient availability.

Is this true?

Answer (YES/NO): NO